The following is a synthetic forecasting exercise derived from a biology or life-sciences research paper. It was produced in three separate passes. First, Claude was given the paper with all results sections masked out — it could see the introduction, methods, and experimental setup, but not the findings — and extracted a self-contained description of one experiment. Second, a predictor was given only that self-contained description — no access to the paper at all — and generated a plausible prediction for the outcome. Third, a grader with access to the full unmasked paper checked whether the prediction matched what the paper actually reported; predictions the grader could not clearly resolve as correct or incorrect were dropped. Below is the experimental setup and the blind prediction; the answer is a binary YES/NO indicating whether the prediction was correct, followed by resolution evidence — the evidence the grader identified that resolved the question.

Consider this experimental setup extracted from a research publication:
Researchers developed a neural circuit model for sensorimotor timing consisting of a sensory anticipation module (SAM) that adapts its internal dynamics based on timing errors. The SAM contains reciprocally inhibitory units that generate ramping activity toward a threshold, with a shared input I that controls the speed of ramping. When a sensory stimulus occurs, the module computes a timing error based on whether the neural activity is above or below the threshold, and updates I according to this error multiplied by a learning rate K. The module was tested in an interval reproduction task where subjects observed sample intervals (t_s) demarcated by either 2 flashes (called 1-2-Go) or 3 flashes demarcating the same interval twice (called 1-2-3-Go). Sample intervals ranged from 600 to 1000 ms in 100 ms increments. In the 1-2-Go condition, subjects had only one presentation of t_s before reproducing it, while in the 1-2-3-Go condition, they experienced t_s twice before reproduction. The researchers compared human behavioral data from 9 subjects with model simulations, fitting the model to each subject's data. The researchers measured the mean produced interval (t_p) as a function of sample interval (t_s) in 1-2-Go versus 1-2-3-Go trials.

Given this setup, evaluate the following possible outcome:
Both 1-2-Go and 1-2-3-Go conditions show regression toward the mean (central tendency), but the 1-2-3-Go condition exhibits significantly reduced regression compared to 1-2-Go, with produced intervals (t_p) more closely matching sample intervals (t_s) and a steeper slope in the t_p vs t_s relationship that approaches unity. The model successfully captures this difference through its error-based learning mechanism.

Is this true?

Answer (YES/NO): YES